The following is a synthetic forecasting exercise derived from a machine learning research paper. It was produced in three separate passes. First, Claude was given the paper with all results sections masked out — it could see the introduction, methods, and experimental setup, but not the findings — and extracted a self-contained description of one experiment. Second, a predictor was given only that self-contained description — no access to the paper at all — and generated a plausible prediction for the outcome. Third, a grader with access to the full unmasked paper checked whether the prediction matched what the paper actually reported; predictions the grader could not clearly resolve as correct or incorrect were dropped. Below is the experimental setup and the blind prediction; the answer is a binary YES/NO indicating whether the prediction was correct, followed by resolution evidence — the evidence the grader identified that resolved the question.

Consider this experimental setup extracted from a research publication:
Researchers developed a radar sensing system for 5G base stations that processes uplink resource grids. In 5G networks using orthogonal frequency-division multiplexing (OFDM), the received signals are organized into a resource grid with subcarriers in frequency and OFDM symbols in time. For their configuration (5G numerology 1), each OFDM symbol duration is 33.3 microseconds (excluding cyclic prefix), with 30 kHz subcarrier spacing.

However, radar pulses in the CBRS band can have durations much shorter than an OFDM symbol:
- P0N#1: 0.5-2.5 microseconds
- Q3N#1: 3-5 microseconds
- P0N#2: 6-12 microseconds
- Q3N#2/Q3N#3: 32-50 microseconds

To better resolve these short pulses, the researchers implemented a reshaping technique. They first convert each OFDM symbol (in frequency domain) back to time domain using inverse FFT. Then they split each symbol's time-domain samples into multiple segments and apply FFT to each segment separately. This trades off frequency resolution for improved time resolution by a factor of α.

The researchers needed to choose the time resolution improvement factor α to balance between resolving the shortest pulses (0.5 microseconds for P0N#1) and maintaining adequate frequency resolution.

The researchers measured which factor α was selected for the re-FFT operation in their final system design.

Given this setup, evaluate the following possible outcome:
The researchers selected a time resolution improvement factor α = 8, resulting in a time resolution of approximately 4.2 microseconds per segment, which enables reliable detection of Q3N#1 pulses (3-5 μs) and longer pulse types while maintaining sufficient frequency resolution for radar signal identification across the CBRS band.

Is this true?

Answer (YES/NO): NO